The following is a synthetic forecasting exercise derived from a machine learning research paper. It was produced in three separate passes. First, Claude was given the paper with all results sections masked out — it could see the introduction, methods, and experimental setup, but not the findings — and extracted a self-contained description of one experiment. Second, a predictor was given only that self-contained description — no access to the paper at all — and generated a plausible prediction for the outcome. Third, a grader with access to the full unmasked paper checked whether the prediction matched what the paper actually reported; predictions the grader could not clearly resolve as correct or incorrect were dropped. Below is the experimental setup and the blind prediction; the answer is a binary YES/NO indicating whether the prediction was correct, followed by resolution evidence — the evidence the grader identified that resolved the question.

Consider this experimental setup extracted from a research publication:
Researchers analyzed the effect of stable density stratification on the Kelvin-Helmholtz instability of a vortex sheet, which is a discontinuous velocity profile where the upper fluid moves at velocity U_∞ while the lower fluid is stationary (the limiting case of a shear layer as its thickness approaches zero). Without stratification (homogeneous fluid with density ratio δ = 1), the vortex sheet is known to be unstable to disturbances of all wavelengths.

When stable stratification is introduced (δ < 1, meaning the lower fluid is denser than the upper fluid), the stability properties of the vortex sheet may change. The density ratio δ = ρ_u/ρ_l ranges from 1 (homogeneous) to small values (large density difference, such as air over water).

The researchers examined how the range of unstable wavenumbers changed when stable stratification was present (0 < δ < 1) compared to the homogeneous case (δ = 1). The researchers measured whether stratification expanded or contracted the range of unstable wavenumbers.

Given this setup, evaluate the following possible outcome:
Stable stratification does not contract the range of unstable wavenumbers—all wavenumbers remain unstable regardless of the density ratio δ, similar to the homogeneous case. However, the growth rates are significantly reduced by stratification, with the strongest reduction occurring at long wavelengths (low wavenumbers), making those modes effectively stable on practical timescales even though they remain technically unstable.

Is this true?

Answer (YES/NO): NO